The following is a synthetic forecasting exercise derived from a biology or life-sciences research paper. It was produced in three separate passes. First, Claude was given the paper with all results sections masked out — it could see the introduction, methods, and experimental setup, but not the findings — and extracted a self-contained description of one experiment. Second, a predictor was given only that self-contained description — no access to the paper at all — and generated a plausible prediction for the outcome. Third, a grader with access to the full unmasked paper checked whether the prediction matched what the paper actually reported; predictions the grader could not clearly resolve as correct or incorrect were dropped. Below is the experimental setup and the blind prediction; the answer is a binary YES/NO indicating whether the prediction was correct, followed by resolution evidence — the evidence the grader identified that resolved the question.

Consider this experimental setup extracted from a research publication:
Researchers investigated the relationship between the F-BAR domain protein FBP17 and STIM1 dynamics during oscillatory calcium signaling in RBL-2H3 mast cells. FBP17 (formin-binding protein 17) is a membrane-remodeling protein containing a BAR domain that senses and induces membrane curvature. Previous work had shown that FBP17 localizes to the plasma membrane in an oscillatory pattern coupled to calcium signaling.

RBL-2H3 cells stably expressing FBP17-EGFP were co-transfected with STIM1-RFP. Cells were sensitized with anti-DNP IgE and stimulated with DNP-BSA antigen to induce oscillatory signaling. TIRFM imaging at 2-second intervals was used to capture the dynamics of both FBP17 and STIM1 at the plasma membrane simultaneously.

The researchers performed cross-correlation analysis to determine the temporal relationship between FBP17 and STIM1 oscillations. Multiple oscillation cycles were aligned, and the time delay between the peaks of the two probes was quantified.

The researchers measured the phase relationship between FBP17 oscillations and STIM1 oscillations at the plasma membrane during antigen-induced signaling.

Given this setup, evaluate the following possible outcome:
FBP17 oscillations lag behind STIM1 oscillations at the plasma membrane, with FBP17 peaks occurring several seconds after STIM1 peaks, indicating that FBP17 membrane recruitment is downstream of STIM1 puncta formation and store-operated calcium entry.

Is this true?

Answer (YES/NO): YES